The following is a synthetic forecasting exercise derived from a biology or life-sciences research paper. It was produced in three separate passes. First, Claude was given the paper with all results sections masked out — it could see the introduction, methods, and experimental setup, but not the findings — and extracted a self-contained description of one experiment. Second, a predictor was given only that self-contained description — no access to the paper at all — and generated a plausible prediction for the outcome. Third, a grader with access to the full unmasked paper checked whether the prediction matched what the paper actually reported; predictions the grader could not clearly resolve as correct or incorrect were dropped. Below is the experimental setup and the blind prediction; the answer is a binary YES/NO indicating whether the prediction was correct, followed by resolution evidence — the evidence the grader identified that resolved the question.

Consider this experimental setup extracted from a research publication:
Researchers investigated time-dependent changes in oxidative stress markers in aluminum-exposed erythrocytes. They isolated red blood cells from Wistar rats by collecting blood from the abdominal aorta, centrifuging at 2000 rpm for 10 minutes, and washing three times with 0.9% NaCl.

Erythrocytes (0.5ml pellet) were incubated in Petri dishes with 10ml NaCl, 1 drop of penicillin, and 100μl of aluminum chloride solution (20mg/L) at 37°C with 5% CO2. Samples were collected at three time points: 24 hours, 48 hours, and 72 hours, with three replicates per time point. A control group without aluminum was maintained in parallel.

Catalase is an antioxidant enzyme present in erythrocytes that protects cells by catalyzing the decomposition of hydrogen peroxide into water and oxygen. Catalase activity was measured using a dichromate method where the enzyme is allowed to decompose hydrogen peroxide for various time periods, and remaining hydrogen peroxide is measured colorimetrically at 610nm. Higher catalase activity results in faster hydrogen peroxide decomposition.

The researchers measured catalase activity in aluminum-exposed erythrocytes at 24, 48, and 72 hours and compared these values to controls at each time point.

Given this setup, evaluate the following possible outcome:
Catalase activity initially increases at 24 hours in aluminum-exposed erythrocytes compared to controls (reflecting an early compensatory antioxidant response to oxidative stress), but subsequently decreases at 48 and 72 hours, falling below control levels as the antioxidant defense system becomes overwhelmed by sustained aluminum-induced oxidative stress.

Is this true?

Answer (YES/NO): YES